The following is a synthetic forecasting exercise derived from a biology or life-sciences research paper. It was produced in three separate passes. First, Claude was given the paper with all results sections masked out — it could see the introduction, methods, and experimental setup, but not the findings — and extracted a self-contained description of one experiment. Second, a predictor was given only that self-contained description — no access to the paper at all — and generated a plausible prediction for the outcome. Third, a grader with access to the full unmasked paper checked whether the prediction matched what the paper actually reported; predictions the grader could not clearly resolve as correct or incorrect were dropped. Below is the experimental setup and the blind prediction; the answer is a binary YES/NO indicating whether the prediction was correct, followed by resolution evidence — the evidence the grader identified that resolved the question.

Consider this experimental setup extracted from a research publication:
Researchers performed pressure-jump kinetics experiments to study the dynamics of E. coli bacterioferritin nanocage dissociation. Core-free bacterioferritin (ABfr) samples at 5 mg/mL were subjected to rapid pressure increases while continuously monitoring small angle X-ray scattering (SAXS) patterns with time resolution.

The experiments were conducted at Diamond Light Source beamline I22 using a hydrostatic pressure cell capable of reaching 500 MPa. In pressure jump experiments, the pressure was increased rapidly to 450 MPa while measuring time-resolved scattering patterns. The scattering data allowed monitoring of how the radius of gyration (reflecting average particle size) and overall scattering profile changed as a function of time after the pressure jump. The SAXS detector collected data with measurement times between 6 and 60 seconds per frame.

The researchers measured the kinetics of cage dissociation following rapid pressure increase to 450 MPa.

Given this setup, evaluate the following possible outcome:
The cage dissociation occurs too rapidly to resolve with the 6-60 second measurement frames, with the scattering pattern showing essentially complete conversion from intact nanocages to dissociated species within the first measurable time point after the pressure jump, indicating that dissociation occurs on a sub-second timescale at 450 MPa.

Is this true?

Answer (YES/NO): NO